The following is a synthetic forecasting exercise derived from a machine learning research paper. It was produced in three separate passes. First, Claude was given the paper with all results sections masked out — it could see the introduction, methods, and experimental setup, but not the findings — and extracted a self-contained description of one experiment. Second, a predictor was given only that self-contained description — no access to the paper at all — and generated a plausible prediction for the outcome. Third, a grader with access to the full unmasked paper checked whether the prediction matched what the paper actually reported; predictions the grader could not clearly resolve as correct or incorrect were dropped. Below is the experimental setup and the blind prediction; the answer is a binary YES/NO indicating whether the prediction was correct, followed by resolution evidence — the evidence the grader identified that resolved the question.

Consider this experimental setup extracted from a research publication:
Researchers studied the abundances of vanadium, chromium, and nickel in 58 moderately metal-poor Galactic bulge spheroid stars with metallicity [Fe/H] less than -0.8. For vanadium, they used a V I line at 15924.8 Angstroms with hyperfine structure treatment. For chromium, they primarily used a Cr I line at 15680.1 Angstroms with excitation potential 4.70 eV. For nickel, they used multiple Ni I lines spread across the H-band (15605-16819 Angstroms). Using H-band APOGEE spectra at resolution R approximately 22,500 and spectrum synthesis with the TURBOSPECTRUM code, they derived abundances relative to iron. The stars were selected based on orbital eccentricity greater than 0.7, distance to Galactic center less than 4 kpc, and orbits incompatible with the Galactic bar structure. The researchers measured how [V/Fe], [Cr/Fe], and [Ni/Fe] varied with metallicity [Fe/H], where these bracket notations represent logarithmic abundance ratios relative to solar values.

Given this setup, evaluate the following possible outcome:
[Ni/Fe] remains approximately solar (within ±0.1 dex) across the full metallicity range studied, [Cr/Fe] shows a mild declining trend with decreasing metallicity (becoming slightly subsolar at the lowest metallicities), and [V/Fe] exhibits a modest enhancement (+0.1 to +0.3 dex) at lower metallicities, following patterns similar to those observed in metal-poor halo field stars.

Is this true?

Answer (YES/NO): NO